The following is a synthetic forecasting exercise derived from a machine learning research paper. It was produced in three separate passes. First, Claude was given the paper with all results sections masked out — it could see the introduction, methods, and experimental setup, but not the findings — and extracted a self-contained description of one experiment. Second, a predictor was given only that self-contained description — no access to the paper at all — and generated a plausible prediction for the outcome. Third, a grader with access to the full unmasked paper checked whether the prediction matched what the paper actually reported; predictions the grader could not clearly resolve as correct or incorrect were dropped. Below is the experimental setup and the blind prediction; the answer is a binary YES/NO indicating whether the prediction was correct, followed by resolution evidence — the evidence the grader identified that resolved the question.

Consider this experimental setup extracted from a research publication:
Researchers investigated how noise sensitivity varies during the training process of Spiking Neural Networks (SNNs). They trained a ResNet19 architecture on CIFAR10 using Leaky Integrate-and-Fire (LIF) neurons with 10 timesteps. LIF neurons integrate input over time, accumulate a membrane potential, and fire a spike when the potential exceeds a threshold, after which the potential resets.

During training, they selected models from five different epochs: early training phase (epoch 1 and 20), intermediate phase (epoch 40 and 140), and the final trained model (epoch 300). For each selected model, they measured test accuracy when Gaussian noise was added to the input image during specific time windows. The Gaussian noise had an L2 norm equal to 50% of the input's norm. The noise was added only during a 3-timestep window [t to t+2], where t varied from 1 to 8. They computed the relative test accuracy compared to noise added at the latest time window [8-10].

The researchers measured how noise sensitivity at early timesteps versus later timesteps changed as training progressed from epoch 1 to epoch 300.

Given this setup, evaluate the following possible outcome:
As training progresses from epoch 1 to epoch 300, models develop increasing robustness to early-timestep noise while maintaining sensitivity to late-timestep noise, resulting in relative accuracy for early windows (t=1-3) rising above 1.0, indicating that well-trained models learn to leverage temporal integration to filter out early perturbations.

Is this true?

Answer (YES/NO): NO